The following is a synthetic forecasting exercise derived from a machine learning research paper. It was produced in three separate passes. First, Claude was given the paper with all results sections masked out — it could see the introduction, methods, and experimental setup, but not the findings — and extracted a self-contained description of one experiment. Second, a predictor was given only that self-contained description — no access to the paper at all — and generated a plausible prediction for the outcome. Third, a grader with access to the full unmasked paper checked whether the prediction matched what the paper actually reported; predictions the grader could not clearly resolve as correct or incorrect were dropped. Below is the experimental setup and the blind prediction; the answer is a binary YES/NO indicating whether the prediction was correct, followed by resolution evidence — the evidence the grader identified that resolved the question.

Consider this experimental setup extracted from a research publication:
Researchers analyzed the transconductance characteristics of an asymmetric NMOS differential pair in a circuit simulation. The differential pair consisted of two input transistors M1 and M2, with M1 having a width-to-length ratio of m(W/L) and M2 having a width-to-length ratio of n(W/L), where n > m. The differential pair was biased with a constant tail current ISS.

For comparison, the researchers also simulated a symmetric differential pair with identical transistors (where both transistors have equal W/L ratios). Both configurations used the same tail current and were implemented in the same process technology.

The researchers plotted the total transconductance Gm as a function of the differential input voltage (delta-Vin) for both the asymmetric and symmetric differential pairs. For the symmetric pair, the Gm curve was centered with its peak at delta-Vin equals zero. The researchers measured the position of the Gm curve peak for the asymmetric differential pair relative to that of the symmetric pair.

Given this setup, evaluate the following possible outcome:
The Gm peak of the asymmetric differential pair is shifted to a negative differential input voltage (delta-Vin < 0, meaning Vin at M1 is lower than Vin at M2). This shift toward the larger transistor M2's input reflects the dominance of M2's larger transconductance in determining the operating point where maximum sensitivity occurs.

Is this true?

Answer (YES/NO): NO